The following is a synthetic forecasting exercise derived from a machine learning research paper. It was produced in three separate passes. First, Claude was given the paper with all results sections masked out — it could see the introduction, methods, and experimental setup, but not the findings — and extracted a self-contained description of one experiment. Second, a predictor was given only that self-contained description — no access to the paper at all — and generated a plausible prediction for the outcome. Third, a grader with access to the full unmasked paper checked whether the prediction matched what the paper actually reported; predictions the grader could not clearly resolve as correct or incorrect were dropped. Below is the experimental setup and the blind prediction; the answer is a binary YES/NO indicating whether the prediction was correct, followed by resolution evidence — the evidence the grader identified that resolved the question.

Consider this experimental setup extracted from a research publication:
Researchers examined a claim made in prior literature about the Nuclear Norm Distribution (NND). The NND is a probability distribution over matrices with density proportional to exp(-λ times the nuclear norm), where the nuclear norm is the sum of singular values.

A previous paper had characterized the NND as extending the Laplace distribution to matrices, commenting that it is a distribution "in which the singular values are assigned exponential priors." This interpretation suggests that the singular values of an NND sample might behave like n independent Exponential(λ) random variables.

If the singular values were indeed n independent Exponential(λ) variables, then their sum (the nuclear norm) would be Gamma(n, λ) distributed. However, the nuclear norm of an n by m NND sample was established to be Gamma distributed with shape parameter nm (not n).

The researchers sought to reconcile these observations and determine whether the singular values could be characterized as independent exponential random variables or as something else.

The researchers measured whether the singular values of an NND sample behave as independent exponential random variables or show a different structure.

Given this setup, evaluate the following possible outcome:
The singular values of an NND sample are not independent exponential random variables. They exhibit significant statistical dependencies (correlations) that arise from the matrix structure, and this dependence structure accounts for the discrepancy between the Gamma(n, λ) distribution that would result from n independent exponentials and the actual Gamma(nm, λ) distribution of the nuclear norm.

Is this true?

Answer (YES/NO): YES